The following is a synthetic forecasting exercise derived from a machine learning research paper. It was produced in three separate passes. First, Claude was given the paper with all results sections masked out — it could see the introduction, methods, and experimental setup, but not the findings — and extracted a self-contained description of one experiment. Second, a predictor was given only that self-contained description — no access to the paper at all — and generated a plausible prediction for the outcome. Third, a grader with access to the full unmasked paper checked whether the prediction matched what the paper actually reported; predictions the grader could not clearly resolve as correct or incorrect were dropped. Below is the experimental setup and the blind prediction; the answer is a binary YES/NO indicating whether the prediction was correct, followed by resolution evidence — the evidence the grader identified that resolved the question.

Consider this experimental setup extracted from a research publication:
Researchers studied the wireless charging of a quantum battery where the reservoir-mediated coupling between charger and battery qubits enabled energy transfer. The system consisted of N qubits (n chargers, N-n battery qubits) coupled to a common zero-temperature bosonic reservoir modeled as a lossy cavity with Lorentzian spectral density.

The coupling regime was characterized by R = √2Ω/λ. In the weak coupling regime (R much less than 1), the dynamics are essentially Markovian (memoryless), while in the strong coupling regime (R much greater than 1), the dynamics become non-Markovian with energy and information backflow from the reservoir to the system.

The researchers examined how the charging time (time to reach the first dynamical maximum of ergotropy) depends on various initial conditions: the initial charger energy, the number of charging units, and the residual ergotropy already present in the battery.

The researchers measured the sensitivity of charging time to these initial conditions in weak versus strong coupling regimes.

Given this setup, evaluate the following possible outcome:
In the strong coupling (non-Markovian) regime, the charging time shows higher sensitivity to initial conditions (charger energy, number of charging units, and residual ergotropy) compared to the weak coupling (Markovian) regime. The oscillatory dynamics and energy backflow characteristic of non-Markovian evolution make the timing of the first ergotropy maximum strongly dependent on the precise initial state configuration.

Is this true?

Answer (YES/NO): NO